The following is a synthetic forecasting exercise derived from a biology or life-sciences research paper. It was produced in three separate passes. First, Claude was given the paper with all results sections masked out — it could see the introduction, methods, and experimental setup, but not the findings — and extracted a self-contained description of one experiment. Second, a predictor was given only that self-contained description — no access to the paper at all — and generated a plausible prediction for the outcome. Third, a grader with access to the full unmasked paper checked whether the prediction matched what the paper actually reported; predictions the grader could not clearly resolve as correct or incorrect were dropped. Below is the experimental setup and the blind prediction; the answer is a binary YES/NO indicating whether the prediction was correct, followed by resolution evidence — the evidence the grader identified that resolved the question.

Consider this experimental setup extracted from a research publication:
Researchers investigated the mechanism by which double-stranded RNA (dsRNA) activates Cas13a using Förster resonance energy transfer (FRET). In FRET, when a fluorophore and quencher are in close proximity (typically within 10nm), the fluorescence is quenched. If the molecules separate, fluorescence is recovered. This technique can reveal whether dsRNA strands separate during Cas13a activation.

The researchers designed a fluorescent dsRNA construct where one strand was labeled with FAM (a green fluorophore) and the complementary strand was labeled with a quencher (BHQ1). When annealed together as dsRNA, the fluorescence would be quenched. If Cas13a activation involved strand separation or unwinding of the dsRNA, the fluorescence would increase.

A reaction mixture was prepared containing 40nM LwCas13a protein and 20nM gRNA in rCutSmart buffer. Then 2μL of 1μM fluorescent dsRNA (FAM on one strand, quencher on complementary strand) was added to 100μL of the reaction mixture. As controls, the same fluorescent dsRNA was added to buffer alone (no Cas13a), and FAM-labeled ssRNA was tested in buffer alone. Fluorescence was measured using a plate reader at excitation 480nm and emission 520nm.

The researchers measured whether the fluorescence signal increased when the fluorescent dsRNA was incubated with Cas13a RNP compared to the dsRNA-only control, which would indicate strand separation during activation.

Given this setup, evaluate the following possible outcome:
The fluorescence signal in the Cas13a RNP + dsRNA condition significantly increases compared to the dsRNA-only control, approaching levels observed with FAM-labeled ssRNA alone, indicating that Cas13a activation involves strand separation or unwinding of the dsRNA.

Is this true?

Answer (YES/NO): YES